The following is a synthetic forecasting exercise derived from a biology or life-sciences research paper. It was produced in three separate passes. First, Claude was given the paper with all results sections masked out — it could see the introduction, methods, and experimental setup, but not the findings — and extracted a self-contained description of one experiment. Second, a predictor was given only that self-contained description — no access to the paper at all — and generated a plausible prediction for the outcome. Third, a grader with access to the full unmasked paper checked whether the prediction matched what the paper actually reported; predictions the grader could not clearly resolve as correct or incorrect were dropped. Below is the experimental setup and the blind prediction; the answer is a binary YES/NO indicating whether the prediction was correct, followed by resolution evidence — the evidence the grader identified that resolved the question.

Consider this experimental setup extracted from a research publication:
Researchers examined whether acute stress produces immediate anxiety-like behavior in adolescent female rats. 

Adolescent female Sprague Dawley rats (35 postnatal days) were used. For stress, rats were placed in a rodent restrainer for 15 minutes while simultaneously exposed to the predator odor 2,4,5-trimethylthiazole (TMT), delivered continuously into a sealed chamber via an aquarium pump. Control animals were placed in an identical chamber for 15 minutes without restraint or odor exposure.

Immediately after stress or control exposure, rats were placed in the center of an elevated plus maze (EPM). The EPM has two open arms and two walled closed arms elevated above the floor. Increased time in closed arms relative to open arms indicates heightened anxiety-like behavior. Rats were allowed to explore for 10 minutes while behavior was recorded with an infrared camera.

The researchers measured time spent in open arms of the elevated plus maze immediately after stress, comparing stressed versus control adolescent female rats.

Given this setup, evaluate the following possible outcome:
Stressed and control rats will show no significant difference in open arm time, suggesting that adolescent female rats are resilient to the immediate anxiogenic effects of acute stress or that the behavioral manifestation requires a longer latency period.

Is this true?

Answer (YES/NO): YES